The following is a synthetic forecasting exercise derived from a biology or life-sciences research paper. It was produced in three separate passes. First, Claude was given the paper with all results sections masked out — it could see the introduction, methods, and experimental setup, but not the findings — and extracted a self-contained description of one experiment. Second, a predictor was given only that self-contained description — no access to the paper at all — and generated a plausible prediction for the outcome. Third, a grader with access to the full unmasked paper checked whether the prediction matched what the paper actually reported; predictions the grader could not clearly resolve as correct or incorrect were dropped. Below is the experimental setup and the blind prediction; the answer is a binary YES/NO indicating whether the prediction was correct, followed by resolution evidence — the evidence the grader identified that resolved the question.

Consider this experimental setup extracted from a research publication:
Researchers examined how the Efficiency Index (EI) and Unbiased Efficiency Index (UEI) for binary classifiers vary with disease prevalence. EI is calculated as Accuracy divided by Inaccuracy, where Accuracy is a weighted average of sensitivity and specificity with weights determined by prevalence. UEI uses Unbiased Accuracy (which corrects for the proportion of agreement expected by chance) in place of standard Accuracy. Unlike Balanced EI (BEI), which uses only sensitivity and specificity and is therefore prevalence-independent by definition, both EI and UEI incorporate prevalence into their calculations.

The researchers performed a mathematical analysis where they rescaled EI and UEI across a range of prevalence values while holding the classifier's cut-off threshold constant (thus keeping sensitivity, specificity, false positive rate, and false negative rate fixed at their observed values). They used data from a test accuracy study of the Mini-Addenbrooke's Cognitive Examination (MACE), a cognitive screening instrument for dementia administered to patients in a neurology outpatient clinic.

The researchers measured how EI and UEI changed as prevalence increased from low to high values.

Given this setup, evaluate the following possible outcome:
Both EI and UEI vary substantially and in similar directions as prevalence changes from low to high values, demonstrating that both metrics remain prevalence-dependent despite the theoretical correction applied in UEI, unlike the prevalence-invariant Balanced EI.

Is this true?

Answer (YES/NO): YES